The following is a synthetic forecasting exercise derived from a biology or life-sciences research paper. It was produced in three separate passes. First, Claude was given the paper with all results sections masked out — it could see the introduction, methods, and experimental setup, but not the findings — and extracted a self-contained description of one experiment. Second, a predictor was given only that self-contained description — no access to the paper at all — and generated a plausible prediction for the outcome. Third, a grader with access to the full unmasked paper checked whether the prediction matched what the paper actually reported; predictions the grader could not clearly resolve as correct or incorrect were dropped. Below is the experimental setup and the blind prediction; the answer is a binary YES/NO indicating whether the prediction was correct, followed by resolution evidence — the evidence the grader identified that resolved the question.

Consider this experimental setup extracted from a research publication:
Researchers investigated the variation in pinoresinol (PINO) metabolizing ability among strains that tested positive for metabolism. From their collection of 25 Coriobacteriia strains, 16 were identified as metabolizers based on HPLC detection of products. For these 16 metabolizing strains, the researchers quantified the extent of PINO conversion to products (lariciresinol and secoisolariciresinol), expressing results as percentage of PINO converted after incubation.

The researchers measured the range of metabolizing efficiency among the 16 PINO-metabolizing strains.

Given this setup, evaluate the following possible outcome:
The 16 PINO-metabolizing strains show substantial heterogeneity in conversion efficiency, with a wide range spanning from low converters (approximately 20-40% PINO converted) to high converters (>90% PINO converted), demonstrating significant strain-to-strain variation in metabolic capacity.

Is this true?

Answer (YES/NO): NO